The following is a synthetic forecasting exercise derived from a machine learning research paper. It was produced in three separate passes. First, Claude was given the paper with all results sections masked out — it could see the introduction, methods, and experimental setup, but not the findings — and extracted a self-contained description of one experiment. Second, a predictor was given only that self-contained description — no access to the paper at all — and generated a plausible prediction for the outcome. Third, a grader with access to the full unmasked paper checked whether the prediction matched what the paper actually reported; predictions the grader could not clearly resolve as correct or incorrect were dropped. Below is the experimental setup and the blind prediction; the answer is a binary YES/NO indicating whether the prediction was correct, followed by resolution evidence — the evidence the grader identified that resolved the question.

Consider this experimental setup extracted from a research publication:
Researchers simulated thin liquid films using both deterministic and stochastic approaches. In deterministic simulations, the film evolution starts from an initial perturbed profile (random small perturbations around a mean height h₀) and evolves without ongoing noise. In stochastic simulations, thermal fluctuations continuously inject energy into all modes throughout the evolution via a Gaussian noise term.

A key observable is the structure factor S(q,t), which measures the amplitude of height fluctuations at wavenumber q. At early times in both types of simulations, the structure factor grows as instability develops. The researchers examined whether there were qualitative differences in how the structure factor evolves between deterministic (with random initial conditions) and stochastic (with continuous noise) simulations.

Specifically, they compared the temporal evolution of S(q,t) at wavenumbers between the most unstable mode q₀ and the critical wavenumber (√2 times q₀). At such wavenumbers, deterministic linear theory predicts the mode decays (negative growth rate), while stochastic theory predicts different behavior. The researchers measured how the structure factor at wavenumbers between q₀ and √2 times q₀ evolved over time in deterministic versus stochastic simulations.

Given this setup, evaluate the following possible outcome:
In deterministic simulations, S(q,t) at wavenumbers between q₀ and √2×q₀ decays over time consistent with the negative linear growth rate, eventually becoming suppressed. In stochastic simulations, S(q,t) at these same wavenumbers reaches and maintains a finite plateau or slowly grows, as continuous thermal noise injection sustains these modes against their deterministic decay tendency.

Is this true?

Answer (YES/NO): NO